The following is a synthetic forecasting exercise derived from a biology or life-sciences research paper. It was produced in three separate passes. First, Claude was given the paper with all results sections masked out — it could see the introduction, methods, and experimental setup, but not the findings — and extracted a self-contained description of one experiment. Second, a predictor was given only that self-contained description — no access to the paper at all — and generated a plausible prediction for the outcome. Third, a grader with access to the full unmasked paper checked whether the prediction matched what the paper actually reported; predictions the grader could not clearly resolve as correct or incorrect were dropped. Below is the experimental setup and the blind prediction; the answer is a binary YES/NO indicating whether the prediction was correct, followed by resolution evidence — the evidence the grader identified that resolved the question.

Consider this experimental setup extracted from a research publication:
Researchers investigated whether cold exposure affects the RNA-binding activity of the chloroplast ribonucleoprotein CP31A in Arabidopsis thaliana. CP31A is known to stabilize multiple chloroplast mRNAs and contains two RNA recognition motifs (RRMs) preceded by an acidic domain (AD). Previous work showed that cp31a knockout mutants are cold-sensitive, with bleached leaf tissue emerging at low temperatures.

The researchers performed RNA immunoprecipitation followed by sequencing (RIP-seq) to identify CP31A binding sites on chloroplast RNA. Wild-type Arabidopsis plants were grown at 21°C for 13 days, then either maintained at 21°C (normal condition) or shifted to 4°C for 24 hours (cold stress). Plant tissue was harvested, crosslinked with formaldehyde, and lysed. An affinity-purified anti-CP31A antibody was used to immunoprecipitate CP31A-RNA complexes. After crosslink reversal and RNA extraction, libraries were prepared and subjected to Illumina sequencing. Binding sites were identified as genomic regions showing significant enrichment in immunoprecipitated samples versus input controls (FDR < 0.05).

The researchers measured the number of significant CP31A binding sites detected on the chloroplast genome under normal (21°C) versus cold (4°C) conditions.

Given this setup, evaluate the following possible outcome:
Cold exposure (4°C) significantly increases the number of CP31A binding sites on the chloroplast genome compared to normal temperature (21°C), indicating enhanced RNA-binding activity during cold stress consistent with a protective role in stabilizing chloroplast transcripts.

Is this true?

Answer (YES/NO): YES